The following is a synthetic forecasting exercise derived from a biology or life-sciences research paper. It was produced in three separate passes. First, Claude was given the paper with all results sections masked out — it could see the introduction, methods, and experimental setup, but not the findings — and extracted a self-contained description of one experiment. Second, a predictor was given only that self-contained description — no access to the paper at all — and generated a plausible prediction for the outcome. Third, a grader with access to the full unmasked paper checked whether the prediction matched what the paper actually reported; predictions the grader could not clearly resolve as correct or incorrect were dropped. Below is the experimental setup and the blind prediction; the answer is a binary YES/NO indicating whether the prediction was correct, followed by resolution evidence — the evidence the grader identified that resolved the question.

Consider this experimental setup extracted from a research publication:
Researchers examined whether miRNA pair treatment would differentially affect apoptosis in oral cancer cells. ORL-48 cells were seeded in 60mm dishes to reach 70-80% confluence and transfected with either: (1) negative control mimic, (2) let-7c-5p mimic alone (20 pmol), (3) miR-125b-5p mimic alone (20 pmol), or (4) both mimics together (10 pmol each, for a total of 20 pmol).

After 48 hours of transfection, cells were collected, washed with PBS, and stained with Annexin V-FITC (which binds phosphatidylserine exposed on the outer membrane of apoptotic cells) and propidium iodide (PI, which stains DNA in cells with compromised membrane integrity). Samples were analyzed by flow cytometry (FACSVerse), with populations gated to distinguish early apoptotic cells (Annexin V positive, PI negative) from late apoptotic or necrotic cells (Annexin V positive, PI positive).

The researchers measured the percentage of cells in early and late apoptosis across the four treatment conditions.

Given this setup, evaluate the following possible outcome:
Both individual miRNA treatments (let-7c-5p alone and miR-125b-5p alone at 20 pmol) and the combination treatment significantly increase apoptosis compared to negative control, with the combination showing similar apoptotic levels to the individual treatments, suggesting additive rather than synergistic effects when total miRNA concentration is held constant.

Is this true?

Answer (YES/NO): NO